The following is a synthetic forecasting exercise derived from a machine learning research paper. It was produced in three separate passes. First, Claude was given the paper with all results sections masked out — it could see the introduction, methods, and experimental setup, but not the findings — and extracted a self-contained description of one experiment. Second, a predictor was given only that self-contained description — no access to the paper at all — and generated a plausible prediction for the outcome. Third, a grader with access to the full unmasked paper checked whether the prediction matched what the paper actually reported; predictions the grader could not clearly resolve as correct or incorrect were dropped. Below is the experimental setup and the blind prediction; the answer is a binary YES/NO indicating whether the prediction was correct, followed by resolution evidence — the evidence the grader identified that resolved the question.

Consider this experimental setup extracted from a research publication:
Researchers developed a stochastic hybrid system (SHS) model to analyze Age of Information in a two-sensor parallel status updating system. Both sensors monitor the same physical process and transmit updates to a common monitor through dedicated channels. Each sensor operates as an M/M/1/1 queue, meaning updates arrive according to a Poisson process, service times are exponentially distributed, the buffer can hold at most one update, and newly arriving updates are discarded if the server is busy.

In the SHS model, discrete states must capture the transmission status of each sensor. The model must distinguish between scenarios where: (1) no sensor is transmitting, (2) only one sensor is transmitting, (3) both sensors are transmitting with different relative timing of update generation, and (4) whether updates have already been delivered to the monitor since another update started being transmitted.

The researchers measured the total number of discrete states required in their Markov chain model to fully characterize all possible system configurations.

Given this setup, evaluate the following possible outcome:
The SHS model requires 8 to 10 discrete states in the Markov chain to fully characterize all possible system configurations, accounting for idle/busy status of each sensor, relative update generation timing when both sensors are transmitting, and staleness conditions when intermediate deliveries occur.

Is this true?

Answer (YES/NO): YES